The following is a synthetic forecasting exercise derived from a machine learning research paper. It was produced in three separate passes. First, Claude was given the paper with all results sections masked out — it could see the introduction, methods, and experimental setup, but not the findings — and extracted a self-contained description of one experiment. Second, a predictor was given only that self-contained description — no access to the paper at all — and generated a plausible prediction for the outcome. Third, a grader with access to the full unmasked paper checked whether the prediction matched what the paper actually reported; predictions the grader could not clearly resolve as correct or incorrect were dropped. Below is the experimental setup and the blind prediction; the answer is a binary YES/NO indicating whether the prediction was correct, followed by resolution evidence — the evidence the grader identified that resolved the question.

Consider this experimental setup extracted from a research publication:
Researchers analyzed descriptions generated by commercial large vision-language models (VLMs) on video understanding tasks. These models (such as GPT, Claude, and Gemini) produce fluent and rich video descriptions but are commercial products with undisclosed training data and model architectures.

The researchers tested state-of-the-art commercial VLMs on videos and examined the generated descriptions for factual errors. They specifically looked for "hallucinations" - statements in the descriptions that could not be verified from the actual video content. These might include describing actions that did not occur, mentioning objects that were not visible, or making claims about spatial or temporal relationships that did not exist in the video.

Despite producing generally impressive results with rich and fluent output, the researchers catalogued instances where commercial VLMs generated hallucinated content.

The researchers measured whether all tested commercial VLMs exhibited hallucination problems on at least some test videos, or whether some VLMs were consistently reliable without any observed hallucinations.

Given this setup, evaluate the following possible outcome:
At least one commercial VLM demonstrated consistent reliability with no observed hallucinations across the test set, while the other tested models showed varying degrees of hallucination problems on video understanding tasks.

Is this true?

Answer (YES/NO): NO